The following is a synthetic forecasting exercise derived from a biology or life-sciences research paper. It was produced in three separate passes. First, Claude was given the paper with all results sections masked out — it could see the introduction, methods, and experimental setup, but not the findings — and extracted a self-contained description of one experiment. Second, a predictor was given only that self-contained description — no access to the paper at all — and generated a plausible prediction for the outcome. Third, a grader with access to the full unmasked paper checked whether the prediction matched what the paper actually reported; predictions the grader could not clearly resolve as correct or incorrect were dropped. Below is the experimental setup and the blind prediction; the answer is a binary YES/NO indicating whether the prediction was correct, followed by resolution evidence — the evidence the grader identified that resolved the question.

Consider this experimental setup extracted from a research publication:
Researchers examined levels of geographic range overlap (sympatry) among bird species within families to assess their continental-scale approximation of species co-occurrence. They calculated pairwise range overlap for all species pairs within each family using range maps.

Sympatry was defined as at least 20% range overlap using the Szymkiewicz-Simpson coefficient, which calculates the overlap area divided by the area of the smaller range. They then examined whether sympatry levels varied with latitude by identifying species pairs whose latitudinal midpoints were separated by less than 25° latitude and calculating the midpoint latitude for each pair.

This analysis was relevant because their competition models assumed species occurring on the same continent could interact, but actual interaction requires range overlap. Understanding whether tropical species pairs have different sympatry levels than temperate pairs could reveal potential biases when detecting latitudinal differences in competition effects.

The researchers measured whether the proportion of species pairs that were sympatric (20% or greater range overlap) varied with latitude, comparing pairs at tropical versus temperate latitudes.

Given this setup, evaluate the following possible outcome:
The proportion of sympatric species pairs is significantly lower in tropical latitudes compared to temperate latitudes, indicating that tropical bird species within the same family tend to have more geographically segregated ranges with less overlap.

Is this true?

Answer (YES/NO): YES